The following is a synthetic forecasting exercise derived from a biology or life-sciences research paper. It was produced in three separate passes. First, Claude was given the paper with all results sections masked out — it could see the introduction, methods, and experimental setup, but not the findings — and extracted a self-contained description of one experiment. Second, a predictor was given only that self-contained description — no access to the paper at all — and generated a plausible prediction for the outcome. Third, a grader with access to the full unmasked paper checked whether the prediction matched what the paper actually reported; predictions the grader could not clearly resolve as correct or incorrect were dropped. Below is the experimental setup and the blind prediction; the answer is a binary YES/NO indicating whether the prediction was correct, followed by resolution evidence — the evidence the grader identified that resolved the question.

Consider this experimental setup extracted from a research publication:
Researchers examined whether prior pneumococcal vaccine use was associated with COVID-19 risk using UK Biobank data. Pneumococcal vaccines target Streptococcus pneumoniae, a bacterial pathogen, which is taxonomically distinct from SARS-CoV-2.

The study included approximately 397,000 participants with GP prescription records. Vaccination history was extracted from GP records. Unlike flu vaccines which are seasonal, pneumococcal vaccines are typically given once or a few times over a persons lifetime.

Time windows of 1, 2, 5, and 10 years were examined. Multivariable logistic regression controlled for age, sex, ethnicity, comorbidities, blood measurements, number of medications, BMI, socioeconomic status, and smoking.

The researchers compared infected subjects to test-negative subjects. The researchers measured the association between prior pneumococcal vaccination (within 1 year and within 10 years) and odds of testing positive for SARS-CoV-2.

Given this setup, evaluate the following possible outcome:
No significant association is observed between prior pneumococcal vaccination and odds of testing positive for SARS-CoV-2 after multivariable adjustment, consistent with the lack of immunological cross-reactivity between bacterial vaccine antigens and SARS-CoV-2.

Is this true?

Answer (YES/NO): NO